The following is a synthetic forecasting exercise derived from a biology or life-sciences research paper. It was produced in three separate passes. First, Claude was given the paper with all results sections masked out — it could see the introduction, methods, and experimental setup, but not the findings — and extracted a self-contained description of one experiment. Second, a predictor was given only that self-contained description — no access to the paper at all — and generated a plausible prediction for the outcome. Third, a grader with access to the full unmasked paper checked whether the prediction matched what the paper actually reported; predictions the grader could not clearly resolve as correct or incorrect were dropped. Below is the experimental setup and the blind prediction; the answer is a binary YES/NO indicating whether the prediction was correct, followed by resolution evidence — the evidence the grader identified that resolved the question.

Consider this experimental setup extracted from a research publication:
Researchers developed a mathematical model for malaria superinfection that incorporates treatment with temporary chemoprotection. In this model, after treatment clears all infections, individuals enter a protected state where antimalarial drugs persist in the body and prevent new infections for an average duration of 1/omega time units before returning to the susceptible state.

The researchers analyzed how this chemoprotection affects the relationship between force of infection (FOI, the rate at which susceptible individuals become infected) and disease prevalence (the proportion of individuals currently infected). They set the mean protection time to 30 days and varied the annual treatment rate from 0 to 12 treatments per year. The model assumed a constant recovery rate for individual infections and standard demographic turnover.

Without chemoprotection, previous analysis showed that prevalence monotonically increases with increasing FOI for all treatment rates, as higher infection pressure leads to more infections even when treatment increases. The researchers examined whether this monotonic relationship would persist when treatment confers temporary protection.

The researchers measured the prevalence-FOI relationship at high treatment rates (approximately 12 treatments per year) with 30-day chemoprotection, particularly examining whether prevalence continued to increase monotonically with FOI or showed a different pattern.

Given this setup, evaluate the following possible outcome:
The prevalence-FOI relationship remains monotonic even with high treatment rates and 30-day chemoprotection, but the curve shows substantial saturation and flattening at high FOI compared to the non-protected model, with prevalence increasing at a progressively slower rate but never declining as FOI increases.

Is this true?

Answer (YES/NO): NO